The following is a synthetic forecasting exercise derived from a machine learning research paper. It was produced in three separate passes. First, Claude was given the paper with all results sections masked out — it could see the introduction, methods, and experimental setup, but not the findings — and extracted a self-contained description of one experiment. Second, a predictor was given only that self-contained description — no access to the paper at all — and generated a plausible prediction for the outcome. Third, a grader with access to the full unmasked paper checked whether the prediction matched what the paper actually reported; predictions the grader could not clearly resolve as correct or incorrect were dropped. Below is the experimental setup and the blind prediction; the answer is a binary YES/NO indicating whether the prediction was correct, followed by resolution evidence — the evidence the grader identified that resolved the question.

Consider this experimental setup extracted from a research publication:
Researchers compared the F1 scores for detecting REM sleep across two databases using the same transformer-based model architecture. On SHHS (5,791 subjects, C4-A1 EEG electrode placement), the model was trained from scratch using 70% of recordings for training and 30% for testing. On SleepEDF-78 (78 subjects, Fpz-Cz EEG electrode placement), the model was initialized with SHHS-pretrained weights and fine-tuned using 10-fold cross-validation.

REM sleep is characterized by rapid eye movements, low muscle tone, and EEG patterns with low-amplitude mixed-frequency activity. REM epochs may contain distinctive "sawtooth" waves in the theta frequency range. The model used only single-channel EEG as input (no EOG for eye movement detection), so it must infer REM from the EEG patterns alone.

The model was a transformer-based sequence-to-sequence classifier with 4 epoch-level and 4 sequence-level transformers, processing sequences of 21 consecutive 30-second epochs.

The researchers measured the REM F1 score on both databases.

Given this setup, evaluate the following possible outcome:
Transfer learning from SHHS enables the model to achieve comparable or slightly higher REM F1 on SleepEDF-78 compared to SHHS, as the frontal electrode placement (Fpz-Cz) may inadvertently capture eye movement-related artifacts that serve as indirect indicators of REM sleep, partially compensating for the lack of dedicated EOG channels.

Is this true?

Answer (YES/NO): NO